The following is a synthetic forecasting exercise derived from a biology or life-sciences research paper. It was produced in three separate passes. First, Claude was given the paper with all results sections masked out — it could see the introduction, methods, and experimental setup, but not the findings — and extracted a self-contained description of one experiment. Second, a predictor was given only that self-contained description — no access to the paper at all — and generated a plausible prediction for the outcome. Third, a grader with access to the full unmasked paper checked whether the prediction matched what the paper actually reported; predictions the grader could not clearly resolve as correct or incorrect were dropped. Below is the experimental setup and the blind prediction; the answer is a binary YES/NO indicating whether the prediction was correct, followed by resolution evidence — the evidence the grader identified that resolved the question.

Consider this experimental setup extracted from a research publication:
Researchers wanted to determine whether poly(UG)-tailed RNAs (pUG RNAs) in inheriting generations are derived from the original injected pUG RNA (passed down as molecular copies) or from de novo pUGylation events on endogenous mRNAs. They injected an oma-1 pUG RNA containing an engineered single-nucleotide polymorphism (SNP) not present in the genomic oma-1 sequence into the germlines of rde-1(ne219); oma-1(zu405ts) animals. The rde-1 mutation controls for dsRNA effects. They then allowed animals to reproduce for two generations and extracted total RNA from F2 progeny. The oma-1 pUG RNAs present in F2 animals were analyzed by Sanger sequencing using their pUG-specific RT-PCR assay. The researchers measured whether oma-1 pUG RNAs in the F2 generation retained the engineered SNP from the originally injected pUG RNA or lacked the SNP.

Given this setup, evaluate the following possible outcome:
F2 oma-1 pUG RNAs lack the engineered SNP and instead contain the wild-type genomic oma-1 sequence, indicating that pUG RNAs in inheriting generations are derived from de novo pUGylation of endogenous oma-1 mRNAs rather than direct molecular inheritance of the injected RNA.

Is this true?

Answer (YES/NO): YES